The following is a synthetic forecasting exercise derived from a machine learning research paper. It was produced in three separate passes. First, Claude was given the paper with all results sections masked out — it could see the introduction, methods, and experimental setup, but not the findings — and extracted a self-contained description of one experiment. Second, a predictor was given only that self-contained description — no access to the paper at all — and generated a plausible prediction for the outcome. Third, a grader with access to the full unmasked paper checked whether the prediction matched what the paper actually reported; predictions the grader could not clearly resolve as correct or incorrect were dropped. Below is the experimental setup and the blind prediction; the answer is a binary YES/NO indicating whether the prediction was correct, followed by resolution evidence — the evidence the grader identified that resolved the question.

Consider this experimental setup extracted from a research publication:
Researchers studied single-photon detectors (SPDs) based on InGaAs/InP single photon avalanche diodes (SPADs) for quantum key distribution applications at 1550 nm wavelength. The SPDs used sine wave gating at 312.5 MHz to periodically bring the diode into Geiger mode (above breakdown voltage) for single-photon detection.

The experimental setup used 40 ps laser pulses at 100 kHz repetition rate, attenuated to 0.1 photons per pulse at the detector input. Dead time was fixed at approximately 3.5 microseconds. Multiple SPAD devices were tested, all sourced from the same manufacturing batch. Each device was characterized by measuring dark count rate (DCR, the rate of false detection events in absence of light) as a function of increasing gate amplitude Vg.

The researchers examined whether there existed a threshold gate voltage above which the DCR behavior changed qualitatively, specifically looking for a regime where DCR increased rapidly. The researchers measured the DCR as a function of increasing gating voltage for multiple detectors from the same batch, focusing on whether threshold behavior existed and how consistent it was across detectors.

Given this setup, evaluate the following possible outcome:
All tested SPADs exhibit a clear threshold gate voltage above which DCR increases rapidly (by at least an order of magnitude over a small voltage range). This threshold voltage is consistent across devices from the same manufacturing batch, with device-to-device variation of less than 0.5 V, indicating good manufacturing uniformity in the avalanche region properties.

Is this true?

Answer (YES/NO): NO